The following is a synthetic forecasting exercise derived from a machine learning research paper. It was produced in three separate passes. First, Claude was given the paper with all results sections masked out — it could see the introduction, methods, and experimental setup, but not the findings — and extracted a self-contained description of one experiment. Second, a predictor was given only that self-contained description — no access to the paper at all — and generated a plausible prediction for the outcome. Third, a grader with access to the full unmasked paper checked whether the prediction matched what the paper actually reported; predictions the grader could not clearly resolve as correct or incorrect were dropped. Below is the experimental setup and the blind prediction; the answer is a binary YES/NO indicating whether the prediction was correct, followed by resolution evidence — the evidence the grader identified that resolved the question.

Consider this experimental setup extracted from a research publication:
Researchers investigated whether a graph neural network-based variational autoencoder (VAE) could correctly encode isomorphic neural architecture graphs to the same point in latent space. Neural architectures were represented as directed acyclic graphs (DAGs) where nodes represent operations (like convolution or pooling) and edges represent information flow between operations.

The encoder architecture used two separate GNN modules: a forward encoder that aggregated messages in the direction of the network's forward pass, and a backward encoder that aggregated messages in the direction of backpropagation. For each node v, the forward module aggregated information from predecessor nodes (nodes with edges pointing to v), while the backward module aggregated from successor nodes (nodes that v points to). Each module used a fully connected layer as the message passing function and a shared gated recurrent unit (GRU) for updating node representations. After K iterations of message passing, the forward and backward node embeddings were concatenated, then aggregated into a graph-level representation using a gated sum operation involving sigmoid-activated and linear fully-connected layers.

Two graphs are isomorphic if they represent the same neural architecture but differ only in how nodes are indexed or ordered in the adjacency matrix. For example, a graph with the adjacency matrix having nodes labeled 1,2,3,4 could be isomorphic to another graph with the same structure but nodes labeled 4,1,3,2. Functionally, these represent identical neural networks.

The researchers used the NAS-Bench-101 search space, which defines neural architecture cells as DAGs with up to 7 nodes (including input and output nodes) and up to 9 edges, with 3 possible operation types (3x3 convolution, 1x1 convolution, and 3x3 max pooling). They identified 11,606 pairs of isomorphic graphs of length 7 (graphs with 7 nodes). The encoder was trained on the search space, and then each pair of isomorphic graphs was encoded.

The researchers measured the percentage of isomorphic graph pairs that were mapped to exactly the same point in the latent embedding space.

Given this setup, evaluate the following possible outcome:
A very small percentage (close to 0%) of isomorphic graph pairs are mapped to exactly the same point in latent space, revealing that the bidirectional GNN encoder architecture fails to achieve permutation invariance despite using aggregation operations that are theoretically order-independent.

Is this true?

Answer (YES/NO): NO